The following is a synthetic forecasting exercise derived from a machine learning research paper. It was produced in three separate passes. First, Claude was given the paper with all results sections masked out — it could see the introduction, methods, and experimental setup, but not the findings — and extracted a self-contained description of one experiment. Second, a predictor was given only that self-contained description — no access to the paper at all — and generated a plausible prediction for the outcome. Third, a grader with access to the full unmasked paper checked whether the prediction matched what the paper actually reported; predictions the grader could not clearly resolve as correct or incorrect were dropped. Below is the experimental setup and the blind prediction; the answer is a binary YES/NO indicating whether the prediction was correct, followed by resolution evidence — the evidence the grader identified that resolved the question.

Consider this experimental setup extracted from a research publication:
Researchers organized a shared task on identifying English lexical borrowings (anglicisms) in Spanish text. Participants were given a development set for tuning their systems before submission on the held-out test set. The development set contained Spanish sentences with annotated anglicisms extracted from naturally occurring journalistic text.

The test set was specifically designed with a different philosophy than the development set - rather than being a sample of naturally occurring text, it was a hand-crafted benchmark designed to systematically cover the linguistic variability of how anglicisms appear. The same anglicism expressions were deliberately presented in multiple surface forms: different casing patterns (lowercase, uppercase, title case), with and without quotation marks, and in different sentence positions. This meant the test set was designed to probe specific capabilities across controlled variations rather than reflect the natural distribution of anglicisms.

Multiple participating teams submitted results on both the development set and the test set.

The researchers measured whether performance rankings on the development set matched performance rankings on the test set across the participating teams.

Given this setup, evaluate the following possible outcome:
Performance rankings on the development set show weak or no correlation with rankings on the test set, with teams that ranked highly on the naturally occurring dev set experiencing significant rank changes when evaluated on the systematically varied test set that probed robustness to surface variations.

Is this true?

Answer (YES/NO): YES